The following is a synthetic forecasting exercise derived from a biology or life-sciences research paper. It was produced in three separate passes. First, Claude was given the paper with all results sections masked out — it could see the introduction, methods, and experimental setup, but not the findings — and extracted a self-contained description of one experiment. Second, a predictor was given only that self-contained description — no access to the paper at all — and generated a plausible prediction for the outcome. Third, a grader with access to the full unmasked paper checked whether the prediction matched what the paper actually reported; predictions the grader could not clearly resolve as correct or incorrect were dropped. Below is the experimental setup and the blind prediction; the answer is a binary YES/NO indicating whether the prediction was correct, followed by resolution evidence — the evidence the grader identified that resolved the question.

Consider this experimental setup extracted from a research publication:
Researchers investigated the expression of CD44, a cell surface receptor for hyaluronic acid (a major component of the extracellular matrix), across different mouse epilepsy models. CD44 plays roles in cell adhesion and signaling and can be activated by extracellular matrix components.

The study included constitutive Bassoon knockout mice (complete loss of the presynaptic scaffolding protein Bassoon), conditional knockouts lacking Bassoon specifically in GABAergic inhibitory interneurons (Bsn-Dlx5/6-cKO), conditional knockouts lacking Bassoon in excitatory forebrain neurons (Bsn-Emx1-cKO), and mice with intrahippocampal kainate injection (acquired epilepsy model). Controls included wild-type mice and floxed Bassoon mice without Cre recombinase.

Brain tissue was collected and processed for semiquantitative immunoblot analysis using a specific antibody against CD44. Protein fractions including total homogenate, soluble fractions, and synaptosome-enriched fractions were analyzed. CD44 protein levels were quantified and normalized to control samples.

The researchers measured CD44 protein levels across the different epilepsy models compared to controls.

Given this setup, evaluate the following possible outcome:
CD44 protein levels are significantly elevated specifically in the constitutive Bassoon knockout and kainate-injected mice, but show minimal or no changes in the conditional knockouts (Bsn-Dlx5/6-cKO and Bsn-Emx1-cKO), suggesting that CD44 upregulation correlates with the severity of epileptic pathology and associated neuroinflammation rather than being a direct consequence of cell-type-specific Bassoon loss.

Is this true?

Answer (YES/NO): NO